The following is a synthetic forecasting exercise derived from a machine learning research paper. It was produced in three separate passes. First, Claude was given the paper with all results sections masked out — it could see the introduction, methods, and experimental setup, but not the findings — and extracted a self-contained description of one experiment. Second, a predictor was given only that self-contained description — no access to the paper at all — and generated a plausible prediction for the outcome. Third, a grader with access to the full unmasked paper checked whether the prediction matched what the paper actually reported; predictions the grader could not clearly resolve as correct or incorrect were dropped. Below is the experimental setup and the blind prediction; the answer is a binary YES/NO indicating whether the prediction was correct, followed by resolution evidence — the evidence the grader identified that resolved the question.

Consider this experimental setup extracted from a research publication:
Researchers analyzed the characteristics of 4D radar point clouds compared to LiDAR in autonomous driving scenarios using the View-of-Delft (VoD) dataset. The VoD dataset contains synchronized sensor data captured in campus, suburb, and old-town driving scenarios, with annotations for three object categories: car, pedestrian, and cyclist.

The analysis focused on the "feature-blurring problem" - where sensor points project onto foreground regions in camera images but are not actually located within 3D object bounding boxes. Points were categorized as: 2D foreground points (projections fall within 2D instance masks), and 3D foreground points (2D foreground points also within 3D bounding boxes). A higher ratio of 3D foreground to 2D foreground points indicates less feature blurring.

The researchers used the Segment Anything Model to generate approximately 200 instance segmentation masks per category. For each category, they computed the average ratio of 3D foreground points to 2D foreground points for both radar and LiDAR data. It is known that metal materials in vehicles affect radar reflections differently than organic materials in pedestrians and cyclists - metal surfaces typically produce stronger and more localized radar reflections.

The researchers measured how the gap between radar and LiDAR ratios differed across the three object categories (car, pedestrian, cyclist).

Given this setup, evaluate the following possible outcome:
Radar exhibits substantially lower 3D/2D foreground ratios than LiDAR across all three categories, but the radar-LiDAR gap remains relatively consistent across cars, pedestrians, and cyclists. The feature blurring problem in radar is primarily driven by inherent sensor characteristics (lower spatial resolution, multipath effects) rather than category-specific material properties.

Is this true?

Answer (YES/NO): NO